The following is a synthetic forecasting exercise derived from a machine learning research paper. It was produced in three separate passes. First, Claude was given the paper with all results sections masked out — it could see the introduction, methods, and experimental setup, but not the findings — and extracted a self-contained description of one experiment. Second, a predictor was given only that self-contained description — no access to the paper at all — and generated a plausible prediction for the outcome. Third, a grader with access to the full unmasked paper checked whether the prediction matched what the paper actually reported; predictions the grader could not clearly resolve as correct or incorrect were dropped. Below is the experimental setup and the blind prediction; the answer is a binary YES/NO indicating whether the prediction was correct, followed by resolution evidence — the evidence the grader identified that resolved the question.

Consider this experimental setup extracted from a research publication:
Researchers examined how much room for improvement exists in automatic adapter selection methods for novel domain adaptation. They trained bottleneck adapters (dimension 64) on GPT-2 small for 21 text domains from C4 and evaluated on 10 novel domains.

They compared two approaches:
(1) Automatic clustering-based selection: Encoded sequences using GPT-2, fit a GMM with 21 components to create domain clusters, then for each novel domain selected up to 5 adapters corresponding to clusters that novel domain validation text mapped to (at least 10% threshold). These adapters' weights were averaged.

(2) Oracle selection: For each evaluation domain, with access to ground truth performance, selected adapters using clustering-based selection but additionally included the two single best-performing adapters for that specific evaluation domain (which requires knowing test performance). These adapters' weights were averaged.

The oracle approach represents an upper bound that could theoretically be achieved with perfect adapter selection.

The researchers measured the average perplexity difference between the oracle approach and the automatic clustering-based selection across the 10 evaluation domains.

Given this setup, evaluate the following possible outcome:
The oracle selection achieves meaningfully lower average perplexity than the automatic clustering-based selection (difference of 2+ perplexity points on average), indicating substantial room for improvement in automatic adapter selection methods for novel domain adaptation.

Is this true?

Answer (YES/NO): NO